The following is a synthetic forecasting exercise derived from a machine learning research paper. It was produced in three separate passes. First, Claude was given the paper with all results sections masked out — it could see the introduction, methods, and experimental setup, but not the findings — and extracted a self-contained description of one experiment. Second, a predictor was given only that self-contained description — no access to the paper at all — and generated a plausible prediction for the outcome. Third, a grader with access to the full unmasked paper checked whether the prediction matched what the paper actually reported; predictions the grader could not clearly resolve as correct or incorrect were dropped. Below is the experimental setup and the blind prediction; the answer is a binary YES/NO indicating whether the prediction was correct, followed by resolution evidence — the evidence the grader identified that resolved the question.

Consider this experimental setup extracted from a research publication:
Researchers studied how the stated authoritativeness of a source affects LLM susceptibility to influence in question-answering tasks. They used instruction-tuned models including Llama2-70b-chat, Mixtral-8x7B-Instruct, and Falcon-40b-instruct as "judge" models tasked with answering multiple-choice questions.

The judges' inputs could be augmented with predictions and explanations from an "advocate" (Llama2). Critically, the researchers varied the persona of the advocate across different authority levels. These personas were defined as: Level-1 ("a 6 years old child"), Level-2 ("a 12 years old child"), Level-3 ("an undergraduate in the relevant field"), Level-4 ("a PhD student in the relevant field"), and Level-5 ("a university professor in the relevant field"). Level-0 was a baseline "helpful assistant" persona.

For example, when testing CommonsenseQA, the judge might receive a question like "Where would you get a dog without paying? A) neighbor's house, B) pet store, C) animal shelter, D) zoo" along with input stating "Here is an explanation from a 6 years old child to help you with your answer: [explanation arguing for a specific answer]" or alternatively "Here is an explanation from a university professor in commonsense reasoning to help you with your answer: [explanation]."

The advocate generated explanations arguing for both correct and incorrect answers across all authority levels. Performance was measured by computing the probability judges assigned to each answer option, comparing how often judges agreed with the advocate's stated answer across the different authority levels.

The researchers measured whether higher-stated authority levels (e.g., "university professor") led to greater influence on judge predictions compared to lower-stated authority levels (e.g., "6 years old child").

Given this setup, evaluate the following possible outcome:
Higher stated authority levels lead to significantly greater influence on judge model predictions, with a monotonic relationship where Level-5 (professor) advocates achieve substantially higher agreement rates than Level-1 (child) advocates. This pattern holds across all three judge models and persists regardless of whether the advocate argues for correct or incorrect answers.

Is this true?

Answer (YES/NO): NO